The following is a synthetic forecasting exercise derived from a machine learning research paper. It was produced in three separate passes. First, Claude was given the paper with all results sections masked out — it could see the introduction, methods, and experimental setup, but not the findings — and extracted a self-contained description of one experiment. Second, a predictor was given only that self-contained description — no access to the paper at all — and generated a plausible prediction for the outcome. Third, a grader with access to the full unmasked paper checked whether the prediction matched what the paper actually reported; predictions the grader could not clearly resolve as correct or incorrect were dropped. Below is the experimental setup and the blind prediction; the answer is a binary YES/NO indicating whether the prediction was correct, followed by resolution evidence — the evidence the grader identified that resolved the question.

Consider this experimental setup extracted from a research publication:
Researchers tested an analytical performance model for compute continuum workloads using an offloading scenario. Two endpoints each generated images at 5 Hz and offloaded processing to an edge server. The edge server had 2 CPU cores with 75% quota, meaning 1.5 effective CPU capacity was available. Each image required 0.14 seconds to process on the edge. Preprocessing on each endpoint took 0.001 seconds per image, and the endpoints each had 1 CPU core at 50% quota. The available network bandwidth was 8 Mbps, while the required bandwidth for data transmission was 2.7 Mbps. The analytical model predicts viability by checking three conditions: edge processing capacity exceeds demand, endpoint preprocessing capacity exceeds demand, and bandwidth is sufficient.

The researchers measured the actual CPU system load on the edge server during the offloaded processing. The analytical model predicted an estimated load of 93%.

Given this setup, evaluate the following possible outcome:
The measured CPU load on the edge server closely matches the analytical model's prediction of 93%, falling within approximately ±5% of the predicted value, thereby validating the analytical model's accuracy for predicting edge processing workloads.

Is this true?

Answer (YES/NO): NO